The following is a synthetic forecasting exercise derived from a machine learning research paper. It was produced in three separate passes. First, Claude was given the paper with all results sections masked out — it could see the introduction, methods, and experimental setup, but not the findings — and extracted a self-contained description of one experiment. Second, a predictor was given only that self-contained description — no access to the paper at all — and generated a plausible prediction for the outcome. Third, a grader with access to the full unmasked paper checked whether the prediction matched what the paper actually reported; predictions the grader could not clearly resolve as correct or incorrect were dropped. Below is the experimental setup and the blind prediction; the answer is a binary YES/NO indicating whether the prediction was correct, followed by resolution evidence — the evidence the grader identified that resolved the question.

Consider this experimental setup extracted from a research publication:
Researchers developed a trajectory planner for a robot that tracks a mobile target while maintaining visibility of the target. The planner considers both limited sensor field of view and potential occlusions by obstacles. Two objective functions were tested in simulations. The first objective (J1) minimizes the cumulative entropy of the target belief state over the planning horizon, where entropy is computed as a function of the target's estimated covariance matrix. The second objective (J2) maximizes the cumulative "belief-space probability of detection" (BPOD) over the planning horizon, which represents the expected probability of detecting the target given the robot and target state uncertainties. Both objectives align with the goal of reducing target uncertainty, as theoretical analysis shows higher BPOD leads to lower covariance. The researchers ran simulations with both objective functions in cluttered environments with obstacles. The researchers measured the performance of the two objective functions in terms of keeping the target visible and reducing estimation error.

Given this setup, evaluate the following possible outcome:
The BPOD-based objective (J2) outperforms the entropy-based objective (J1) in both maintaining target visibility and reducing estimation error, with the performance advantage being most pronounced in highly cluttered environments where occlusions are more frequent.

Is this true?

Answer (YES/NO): NO